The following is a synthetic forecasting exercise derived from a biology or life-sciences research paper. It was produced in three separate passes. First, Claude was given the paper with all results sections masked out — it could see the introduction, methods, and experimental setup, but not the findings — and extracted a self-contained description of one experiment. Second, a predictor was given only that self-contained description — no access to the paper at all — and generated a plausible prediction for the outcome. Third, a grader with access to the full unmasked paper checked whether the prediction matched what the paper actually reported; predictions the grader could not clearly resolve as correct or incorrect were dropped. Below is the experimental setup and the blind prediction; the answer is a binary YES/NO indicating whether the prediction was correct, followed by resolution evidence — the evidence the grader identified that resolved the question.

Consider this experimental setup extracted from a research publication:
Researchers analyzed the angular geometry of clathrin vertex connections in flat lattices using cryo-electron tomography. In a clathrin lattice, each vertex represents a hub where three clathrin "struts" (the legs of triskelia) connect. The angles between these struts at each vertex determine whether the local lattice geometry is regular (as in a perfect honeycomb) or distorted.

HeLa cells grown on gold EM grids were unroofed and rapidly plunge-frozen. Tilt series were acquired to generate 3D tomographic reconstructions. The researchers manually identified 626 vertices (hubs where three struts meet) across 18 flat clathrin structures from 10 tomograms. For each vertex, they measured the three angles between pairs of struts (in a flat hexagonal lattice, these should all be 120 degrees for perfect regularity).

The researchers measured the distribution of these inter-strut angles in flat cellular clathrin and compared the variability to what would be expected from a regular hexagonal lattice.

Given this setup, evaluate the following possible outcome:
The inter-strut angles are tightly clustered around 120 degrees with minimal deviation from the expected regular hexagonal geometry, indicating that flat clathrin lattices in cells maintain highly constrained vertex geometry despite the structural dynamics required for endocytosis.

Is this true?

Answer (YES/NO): NO